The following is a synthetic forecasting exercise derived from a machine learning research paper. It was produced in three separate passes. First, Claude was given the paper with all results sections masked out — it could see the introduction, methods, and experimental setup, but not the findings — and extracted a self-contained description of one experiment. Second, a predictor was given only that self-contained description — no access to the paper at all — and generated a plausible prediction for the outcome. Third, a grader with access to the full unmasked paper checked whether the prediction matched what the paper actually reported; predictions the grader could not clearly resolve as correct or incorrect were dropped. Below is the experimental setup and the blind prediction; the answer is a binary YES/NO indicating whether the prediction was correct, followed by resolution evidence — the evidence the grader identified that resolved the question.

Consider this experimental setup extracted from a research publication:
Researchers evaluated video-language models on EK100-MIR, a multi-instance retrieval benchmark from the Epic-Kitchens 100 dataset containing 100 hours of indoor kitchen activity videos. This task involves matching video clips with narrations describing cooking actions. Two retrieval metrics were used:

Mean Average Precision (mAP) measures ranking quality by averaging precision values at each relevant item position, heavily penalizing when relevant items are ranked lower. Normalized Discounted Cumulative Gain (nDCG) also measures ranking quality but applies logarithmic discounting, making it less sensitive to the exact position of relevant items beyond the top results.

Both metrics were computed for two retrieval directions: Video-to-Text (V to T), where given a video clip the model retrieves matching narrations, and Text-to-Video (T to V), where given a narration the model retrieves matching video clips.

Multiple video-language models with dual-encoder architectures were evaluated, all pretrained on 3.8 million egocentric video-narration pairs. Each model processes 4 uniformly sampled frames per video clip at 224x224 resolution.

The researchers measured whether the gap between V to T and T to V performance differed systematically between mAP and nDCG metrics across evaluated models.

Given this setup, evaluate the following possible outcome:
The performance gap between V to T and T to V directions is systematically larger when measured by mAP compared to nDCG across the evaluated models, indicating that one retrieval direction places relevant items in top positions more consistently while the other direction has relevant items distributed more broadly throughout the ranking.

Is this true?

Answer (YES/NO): YES